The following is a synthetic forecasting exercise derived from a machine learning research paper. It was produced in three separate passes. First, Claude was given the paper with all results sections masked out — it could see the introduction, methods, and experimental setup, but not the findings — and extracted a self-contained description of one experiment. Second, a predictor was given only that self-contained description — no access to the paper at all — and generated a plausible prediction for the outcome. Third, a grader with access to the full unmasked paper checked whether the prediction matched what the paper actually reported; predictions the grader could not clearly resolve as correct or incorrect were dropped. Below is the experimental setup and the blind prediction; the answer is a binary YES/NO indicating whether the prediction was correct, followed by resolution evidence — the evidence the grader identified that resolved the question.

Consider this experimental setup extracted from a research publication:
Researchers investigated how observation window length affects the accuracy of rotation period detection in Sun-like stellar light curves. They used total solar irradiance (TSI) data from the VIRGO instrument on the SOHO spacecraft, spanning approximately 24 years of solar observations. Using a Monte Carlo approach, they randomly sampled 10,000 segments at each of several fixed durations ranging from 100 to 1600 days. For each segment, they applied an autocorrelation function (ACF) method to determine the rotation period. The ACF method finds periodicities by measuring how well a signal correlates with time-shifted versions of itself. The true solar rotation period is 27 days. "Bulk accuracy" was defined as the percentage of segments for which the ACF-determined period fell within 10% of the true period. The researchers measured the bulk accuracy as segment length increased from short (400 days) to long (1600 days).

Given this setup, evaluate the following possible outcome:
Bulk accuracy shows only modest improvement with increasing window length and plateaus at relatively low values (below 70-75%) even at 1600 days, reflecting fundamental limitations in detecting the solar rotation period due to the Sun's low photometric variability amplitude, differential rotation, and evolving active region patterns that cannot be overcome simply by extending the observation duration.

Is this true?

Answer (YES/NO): NO